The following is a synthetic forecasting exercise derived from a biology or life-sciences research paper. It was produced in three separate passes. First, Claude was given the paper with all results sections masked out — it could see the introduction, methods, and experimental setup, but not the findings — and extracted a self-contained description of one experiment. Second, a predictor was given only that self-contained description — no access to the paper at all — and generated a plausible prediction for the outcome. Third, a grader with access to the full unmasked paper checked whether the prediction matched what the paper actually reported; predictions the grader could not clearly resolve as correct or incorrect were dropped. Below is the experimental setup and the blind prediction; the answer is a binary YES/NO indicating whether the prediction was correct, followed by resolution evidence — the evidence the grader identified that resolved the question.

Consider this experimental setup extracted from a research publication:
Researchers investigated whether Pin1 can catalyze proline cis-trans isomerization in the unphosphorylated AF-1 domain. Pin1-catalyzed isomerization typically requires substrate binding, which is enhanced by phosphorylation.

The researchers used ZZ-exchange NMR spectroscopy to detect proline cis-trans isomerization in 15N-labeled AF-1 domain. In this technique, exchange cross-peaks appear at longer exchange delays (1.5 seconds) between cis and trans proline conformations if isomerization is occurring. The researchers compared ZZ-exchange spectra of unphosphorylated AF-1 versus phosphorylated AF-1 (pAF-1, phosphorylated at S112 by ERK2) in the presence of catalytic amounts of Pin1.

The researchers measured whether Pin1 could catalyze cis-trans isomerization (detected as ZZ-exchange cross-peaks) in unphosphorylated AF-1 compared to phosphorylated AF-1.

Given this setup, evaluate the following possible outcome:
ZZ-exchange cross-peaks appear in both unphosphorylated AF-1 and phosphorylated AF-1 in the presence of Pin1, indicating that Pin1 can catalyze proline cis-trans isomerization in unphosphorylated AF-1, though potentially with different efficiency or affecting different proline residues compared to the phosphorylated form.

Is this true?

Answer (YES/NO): YES